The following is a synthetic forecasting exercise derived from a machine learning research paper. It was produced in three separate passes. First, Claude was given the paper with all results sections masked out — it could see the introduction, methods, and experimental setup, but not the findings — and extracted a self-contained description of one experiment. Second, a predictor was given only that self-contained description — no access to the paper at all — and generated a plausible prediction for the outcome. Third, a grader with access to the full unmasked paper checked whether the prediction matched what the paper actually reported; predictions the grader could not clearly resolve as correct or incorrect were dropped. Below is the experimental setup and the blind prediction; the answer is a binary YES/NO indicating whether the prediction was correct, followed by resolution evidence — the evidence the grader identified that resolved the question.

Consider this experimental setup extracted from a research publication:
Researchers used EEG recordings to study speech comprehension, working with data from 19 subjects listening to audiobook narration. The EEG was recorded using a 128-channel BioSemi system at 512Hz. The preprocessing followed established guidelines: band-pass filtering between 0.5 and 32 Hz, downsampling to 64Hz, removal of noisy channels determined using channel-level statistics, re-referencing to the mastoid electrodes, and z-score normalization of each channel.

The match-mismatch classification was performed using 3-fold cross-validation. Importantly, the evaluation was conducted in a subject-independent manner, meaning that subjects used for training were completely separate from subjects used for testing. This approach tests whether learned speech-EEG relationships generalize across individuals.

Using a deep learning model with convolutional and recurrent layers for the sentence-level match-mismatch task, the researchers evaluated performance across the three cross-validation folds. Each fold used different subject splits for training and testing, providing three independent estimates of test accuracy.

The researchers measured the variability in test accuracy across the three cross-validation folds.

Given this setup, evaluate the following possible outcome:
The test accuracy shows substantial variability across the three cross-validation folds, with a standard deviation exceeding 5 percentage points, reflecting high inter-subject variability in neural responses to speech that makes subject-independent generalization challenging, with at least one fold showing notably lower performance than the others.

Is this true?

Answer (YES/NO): NO